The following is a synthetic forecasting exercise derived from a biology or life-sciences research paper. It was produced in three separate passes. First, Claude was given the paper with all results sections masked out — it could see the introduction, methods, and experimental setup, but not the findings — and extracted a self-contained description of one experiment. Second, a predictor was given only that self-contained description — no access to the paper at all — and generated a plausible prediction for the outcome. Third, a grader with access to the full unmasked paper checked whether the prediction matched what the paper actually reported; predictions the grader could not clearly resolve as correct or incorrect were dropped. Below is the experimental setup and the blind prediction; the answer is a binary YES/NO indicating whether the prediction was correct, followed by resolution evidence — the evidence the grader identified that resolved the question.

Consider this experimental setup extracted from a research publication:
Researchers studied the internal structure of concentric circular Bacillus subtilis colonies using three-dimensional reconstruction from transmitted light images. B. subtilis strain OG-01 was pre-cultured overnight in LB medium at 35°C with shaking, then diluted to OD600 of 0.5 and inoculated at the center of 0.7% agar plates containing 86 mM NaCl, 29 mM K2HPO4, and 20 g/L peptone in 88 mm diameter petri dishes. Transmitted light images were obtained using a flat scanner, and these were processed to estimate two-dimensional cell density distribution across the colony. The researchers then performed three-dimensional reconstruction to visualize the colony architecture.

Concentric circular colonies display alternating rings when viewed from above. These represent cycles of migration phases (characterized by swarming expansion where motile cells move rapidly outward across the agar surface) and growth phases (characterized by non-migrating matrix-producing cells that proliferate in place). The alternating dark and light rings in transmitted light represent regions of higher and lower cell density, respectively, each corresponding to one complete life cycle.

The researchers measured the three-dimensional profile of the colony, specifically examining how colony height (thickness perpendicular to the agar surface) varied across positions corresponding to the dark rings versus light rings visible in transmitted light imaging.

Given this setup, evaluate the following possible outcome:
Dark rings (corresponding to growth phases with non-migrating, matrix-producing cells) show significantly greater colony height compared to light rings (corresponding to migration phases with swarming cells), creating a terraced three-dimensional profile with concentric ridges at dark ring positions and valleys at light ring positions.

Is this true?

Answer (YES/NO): YES